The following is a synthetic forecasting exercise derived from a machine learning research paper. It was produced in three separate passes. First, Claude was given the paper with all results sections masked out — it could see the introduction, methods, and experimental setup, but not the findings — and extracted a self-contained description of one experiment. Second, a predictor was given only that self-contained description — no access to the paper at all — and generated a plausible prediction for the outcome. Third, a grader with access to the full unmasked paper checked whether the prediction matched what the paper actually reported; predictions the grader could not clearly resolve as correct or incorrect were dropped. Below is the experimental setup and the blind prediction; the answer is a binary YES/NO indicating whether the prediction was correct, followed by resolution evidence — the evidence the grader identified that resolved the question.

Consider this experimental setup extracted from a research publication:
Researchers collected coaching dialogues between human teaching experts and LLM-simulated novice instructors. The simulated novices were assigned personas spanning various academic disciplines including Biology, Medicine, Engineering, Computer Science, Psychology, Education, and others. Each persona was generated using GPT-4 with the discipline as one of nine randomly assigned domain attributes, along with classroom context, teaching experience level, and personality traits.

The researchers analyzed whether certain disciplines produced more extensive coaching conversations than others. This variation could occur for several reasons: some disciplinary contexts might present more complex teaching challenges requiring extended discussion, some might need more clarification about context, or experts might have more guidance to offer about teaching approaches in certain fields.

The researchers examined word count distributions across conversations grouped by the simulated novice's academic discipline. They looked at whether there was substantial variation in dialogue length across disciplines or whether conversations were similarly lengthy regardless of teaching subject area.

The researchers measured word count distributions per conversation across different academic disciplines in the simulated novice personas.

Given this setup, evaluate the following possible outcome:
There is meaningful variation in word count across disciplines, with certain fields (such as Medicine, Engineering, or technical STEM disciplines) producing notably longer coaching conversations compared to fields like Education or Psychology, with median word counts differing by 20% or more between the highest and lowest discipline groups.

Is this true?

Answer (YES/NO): NO